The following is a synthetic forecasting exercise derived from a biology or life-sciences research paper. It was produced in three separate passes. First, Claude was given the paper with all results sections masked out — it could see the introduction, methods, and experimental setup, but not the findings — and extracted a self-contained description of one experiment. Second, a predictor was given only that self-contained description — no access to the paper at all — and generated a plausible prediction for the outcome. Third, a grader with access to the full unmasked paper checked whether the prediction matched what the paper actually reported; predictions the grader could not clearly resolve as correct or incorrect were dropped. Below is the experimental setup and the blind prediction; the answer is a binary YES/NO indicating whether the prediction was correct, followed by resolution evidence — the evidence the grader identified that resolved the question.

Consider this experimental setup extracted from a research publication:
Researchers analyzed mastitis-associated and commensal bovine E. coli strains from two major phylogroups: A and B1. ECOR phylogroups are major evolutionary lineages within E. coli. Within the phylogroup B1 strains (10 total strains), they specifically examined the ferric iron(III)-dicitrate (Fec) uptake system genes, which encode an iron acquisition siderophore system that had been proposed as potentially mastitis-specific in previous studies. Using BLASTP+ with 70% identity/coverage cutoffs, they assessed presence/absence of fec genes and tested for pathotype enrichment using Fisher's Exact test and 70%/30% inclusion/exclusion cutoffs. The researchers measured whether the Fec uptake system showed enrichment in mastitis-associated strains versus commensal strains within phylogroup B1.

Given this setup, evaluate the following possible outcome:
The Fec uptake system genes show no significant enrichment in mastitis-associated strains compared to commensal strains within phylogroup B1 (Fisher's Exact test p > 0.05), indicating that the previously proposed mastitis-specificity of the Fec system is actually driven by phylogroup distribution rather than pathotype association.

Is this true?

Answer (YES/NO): YES